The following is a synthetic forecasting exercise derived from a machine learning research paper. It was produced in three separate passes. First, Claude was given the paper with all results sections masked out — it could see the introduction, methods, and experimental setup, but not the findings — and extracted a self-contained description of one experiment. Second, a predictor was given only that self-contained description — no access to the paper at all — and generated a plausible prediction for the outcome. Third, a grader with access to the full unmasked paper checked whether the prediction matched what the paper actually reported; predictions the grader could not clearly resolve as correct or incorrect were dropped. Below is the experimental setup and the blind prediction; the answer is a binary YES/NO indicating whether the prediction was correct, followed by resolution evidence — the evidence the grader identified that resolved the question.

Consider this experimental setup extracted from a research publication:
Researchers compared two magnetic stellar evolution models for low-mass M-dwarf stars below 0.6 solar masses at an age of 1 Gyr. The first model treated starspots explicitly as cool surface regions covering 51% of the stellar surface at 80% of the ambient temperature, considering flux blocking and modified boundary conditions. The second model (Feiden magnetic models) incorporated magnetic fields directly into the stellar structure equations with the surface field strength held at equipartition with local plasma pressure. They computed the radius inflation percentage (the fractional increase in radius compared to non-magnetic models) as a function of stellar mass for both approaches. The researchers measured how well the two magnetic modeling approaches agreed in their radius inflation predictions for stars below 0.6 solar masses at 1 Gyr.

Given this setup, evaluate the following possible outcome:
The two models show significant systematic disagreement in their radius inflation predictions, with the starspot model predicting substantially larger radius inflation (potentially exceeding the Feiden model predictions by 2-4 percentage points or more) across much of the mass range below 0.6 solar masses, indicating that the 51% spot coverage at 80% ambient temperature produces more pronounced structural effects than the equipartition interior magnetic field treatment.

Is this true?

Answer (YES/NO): NO